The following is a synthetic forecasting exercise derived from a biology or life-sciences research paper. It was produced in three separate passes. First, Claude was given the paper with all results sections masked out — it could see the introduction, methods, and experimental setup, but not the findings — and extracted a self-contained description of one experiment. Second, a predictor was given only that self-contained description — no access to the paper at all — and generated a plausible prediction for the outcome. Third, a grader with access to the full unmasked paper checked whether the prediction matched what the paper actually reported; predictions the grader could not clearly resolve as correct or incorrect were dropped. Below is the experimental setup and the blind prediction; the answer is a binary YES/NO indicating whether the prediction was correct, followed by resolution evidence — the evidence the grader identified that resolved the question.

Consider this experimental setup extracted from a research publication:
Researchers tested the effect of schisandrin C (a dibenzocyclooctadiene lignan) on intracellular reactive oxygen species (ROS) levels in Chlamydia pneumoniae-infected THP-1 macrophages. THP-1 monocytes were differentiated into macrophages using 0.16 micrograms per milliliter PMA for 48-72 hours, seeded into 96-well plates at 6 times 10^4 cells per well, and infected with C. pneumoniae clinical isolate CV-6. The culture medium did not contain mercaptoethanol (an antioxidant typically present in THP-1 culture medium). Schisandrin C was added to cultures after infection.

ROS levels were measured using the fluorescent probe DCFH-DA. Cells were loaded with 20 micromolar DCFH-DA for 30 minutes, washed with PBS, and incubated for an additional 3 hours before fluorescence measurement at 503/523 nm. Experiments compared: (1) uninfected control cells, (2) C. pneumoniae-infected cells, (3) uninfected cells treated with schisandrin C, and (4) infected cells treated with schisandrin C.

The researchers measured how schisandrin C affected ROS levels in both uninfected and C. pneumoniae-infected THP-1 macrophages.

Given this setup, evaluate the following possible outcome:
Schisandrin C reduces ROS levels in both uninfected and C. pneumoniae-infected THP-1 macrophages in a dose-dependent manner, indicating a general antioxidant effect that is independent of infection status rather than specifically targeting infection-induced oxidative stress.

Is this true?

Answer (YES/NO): NO